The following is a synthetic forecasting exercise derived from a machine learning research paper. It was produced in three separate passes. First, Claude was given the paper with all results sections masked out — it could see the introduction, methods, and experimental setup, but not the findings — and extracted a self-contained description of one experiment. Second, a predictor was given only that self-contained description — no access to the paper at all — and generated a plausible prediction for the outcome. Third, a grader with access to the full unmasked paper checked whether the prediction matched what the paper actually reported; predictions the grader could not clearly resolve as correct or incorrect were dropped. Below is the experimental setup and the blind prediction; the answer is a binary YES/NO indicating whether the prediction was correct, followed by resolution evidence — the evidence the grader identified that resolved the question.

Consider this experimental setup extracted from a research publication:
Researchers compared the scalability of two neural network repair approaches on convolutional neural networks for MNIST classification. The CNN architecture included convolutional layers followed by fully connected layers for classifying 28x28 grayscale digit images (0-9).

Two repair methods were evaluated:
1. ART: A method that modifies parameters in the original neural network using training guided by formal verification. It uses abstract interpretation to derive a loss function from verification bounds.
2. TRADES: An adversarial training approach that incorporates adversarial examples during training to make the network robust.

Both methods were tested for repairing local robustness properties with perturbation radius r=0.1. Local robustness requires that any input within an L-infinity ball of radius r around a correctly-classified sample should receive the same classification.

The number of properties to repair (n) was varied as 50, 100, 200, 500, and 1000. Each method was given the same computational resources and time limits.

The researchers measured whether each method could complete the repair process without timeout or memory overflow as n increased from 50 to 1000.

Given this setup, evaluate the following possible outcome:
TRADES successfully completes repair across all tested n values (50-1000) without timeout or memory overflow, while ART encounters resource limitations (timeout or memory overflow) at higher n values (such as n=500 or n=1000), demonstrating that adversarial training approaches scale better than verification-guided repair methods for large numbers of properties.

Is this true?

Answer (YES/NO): YES